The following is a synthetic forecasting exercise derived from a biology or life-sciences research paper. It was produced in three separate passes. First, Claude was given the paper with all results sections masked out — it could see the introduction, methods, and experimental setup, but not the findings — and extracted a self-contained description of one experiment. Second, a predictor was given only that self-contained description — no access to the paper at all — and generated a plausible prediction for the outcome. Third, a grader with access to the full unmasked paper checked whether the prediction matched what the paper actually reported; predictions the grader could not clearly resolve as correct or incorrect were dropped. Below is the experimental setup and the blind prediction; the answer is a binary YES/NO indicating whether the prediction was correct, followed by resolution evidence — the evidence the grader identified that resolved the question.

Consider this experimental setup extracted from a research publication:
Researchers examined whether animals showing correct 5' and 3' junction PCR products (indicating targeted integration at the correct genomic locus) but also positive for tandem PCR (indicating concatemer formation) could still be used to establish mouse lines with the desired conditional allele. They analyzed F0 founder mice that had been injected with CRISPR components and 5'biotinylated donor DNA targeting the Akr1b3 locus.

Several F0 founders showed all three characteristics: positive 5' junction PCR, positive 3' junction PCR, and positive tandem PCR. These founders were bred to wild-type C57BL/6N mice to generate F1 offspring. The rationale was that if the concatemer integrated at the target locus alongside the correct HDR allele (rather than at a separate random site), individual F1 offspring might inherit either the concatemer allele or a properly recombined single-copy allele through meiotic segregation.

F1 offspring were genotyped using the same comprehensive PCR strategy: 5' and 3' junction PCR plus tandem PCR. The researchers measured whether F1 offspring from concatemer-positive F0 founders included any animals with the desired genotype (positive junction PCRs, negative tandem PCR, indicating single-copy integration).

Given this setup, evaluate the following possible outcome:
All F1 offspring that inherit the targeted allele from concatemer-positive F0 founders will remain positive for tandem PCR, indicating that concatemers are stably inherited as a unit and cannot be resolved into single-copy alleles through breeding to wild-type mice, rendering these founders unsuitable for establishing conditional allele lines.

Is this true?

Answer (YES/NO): NO